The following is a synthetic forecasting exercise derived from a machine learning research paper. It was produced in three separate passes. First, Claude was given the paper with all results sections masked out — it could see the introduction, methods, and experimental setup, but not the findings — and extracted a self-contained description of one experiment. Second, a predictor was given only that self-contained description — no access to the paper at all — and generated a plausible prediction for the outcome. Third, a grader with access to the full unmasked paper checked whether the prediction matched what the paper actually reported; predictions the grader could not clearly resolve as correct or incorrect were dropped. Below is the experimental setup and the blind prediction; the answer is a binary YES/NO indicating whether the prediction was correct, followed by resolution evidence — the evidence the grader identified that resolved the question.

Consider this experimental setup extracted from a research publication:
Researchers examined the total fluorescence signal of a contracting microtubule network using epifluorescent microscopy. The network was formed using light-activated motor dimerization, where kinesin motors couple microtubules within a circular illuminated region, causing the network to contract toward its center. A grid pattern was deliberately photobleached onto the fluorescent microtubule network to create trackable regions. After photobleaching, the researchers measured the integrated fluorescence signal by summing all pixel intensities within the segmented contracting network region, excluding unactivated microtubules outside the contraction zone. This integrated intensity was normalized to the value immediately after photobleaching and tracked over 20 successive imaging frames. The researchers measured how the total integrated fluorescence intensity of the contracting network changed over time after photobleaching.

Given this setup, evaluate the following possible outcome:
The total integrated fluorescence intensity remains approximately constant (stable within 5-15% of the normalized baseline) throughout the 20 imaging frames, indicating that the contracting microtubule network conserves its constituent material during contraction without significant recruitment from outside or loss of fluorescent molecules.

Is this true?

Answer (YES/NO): YES